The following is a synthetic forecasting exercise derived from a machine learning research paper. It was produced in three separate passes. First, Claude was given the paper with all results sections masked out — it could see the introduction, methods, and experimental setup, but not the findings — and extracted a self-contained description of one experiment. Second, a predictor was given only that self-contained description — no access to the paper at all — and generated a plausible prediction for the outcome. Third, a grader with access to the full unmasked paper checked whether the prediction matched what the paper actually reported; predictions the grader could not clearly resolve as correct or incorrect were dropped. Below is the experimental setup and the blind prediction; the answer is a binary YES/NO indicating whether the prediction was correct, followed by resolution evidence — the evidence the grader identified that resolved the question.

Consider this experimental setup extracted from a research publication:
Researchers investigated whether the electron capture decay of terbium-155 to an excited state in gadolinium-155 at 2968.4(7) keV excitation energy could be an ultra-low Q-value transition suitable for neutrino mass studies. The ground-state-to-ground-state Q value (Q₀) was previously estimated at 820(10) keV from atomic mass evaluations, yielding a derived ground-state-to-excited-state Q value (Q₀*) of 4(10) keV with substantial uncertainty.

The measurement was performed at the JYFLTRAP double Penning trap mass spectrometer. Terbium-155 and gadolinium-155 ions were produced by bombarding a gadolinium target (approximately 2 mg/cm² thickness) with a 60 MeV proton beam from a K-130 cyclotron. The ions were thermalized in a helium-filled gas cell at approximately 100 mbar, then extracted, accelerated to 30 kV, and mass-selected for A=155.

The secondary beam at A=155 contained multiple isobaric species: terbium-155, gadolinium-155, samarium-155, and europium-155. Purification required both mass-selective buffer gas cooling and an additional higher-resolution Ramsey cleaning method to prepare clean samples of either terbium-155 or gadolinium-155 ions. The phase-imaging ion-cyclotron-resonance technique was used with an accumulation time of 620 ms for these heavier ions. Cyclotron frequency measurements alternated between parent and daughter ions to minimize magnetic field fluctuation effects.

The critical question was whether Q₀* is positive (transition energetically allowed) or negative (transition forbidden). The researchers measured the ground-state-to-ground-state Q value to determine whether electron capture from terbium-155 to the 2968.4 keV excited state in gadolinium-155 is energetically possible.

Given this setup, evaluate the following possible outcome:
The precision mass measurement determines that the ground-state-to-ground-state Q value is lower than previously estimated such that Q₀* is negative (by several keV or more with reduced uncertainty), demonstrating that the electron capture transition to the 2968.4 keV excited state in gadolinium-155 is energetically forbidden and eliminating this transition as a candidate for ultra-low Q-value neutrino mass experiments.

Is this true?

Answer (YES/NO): NO